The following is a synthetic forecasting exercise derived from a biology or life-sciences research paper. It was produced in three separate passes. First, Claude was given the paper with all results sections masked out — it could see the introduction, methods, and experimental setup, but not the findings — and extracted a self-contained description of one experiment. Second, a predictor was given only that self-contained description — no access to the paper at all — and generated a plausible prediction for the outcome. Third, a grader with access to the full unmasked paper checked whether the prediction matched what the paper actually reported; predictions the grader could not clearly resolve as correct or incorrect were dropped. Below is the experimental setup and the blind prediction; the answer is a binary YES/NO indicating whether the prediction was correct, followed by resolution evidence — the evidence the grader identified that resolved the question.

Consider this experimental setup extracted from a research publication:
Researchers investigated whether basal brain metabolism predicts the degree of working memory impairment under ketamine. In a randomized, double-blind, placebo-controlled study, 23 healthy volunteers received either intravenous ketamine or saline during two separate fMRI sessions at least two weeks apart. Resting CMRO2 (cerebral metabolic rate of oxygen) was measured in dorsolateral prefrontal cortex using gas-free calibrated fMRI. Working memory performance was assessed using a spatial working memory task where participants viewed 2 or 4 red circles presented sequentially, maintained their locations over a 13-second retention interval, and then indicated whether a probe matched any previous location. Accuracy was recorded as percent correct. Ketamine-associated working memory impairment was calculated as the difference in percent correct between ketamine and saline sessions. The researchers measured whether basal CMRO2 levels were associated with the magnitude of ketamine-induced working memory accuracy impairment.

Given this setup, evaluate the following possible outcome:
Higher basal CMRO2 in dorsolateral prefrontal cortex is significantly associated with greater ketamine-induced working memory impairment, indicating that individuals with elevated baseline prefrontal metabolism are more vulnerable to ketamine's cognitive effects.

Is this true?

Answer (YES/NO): YES